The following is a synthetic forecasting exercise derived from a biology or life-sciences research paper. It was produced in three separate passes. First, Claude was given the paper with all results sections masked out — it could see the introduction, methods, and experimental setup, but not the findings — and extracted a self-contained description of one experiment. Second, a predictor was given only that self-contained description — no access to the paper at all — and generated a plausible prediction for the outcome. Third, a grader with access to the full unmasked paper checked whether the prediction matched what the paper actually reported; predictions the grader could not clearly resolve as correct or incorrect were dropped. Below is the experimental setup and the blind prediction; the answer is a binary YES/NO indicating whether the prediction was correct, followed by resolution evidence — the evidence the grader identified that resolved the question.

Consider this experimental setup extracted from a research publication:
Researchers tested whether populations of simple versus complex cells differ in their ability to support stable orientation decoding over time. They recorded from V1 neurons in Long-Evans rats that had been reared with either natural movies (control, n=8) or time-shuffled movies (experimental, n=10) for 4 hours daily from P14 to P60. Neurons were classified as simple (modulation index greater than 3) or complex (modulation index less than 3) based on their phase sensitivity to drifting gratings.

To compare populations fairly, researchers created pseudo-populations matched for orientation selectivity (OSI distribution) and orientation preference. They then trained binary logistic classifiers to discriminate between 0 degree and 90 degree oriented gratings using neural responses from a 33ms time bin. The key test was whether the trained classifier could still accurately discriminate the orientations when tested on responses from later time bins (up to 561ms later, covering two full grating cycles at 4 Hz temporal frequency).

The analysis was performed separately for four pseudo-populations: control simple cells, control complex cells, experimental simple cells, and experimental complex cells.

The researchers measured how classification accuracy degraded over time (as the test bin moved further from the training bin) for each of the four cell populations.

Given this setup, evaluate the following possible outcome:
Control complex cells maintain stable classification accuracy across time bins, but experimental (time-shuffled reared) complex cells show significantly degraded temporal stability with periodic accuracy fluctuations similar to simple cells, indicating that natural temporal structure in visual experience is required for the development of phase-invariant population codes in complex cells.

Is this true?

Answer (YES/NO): NO